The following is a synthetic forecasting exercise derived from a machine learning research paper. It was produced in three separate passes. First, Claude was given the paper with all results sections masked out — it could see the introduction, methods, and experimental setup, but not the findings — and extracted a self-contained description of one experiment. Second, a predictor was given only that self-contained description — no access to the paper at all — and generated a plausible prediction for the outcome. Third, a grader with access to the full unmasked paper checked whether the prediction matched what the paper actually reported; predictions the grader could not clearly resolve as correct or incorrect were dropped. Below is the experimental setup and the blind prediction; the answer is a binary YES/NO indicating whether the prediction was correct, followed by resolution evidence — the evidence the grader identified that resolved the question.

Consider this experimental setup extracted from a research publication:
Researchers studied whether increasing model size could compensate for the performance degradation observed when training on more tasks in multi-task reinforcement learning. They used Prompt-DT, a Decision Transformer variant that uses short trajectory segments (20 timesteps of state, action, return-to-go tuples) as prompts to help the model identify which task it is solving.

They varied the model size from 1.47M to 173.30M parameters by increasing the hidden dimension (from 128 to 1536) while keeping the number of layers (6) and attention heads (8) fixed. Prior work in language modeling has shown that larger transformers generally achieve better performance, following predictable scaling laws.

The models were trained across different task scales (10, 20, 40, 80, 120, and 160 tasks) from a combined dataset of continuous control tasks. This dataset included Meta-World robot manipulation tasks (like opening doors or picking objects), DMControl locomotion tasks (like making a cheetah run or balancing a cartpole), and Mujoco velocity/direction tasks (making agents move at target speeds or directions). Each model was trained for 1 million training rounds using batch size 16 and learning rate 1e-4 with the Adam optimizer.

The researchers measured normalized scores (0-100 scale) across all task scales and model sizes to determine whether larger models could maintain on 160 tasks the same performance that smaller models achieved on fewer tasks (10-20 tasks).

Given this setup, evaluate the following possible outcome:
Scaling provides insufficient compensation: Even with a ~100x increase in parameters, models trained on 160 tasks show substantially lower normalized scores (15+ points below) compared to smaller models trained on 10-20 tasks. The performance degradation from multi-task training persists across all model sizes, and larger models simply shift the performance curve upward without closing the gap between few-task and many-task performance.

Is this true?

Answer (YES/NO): NO